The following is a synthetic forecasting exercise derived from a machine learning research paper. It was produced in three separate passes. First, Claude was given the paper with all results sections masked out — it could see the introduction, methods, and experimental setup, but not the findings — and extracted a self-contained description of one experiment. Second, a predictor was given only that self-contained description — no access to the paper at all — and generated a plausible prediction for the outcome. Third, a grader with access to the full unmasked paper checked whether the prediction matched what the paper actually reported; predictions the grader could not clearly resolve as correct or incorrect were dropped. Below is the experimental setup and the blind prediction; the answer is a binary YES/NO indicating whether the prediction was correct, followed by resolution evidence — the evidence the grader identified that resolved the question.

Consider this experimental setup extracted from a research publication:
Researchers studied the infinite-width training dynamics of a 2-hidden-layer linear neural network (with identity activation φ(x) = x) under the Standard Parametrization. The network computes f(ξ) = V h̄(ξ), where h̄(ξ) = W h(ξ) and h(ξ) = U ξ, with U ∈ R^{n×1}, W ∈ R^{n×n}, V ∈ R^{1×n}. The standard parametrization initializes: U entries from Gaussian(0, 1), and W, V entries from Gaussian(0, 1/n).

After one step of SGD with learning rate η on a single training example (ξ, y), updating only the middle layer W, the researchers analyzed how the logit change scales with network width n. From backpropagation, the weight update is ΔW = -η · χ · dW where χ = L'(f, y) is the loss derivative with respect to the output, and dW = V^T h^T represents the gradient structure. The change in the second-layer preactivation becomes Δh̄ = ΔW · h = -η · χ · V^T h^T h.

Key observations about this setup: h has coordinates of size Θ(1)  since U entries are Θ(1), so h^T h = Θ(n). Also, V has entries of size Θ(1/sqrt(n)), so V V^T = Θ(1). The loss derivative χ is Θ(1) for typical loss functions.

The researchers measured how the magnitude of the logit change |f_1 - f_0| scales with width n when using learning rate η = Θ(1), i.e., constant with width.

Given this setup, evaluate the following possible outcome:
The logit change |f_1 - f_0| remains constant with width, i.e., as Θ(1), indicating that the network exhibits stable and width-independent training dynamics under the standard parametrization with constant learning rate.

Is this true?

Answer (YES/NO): NO